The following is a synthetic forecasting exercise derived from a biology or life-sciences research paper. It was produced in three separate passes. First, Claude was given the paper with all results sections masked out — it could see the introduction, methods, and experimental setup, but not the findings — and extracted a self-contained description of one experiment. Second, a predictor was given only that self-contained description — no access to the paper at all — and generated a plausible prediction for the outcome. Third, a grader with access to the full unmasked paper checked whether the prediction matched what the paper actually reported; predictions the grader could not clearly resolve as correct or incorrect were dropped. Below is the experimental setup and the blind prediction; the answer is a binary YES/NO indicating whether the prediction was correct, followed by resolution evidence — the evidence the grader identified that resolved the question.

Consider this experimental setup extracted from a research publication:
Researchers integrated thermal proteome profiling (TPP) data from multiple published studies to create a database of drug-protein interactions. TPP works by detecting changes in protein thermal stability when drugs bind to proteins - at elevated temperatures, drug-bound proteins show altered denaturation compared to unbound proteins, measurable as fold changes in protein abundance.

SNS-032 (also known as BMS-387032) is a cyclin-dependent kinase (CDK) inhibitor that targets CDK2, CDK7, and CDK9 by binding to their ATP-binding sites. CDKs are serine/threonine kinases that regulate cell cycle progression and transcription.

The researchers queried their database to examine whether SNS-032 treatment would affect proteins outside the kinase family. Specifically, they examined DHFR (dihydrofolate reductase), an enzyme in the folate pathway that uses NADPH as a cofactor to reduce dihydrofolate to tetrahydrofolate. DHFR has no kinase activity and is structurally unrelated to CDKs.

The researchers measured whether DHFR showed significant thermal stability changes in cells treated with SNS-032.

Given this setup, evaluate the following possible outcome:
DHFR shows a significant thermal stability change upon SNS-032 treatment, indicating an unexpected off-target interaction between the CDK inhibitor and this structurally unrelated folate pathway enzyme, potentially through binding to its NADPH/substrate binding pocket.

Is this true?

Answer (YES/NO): YES